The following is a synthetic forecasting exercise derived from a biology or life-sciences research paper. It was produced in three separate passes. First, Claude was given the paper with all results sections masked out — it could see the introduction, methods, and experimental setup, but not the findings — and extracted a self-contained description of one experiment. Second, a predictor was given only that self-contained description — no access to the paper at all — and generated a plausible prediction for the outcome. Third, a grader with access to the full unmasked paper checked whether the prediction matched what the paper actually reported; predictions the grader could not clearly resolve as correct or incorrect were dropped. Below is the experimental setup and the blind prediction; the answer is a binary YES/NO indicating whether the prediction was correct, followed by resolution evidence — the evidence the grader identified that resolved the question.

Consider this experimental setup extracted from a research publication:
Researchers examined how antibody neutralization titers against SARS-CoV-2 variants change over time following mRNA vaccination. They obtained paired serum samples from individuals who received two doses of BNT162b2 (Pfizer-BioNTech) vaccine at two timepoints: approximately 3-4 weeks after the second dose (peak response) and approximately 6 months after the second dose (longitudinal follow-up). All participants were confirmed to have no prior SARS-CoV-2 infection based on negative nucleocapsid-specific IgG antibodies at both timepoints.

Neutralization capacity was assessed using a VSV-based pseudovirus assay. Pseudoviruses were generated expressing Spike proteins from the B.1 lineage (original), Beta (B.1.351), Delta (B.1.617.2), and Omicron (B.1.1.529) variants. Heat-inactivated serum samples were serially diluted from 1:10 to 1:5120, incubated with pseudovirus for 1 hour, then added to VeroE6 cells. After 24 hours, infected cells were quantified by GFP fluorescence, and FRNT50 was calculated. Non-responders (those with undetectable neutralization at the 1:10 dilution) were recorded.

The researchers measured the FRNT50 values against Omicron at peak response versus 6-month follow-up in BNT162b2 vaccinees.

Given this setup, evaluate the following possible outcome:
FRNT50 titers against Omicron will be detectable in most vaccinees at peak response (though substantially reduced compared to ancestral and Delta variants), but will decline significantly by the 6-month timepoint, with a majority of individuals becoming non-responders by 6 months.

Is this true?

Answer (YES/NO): NO